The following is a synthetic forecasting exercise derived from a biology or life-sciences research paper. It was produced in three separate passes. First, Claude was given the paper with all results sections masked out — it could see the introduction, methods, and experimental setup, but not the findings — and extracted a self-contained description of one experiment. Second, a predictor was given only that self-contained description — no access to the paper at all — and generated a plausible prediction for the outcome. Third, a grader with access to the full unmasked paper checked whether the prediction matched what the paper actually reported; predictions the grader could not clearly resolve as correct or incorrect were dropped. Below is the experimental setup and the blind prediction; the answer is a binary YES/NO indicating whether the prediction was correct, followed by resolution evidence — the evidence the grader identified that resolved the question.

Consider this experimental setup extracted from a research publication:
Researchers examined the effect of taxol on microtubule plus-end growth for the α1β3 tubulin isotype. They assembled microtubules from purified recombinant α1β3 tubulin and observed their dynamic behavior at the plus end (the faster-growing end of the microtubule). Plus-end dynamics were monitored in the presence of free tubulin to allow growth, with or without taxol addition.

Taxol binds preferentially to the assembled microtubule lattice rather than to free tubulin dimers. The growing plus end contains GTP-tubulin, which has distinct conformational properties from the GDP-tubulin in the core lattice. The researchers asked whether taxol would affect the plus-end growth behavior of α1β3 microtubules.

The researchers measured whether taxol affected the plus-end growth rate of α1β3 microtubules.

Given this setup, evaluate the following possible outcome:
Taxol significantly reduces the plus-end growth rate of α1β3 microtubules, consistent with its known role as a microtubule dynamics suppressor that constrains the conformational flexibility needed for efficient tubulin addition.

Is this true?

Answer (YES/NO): YES